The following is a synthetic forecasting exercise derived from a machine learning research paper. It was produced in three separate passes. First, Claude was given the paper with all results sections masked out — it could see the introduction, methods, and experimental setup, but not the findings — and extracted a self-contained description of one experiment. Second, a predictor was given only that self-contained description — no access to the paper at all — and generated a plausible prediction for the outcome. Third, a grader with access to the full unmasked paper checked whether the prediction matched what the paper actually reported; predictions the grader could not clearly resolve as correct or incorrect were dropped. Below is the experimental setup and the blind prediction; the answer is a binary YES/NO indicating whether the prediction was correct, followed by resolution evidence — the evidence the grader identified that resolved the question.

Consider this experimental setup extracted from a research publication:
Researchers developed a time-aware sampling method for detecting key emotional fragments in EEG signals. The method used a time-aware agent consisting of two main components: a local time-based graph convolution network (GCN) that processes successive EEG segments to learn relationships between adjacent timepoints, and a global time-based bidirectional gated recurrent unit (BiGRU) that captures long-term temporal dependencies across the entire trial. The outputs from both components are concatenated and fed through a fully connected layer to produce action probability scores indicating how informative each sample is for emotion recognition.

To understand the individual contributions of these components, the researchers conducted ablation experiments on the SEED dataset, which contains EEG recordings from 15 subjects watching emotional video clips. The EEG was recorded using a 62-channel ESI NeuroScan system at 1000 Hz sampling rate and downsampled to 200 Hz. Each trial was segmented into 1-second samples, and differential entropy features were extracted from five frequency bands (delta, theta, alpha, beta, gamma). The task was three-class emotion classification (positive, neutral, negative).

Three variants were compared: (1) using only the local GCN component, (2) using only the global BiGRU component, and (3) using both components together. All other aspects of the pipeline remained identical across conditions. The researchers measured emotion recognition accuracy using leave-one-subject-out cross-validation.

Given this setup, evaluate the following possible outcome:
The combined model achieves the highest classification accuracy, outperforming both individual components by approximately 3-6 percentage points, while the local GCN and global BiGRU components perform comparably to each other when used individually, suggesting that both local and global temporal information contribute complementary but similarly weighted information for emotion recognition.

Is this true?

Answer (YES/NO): NO